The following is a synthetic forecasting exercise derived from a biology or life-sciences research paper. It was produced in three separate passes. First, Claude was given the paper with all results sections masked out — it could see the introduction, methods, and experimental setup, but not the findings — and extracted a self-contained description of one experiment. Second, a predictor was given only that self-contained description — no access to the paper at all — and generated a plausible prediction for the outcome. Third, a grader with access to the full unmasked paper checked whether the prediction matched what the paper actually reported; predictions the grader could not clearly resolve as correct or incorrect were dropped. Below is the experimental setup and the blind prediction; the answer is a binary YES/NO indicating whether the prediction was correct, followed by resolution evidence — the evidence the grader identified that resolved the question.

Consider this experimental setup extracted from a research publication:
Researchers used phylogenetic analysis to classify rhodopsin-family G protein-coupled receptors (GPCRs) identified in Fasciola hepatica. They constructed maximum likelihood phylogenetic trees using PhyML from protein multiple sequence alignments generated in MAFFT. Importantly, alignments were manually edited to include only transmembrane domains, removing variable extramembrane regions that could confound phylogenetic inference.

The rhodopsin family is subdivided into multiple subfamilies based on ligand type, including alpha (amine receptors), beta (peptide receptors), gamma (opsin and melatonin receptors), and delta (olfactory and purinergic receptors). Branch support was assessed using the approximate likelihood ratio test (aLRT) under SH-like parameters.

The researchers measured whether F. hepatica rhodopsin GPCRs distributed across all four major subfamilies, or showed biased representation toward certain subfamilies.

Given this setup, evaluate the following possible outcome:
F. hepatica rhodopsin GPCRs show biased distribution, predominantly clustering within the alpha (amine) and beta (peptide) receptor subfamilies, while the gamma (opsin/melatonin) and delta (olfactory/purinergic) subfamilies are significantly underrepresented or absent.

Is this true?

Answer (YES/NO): YES